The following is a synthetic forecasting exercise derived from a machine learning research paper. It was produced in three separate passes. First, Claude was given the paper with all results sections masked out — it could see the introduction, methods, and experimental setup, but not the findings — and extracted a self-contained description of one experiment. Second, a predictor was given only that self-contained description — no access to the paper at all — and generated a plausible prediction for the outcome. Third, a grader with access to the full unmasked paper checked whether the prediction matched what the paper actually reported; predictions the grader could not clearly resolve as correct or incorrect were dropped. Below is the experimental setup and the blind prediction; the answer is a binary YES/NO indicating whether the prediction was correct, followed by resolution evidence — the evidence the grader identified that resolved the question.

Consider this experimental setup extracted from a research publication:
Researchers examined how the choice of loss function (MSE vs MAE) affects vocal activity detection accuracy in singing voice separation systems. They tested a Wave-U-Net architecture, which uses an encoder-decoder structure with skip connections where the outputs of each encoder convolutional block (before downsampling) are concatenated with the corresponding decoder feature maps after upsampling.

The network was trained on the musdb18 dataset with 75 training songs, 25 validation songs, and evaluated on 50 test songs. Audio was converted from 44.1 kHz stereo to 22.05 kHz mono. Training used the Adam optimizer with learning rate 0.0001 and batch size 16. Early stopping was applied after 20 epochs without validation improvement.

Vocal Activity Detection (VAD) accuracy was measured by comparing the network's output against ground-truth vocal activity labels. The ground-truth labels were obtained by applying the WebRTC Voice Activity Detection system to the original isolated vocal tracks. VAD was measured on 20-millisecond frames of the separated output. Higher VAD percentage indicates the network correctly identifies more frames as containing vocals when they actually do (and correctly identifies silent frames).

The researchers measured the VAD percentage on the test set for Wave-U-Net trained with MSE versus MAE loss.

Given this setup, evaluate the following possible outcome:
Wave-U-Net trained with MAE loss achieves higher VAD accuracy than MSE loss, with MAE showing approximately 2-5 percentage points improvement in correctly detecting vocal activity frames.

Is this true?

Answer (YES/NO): NO